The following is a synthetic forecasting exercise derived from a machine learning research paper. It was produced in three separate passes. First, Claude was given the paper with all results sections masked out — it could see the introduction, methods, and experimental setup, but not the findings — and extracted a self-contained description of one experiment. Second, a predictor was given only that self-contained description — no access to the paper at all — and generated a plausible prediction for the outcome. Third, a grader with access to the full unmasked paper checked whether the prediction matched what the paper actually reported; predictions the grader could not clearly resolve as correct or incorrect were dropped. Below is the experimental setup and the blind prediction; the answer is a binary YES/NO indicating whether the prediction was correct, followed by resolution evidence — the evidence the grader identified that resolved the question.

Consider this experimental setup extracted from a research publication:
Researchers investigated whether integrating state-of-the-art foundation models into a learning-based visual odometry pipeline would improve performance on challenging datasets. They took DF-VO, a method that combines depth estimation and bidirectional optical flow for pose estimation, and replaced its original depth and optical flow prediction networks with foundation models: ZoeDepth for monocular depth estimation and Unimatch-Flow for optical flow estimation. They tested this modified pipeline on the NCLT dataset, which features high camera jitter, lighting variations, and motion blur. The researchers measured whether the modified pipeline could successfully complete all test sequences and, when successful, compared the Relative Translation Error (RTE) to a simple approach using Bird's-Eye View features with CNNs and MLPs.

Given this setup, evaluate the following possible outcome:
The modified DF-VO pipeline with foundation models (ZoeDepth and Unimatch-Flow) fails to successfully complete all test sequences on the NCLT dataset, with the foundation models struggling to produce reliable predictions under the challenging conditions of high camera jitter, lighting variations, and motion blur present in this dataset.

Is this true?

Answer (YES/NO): YES